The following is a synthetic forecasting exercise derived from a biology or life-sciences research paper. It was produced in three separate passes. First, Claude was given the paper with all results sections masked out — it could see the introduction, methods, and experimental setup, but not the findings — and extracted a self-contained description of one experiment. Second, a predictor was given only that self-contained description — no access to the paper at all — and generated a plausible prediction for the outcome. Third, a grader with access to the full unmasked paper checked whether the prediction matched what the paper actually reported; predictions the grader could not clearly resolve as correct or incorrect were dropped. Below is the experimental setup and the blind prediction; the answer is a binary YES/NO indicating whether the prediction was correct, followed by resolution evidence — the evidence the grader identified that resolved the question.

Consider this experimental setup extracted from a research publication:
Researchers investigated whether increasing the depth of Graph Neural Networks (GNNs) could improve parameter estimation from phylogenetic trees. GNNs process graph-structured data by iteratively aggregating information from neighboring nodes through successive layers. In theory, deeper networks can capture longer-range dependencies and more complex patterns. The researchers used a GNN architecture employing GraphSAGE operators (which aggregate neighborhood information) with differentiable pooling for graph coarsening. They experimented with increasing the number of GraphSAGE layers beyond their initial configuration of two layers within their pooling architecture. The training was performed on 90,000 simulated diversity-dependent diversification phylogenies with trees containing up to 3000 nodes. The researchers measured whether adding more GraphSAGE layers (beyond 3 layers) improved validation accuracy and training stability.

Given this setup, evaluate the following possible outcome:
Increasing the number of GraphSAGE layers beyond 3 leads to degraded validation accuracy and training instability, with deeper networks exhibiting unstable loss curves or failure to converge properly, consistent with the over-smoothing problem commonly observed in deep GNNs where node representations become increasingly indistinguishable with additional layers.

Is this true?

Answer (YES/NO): YES